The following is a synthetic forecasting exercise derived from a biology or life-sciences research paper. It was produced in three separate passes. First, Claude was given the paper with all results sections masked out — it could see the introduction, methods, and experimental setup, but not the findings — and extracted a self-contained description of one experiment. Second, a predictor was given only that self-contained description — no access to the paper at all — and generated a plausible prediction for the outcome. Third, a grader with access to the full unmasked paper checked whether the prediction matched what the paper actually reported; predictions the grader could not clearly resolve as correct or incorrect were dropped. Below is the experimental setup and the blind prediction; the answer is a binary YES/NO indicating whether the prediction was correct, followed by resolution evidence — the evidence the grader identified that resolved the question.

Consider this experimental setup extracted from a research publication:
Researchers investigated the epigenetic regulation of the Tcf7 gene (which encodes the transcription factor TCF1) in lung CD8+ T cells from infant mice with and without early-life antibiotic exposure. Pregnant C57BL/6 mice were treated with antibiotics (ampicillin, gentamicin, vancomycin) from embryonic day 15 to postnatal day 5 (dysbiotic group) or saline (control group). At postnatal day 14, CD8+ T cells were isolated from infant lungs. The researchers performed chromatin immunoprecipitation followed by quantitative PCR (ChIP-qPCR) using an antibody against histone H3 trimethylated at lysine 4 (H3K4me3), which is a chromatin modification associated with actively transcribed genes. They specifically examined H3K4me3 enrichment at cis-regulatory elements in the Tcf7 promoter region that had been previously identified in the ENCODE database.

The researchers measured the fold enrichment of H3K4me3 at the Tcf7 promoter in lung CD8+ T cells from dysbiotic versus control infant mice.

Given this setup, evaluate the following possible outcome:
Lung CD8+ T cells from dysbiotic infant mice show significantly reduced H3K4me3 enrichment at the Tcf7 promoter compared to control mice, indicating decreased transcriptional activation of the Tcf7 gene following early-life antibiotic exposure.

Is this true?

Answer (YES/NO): NO